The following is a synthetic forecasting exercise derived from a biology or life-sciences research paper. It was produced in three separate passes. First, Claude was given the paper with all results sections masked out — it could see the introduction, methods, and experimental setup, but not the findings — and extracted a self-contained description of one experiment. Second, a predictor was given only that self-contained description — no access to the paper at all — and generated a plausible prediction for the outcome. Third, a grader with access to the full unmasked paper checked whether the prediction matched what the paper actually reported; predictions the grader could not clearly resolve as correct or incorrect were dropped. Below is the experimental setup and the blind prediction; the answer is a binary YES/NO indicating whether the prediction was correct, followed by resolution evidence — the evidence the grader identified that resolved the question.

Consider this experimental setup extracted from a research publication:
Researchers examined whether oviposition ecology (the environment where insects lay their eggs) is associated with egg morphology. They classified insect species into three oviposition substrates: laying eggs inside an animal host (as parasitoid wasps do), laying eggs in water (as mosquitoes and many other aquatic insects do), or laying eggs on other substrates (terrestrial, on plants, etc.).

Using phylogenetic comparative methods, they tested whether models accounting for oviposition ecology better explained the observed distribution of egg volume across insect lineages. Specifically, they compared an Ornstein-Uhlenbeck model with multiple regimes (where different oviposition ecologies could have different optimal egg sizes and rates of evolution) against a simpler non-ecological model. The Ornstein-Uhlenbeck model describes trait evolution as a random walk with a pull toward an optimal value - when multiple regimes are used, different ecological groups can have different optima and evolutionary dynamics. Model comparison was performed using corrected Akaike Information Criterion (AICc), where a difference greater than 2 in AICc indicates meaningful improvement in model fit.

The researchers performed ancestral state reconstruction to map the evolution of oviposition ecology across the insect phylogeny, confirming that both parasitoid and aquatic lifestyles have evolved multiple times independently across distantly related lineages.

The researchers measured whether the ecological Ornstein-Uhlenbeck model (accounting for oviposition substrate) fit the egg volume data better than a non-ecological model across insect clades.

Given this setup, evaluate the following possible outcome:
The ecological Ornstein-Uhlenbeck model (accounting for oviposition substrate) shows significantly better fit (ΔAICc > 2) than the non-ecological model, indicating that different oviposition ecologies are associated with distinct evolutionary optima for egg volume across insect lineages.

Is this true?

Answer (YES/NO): YES